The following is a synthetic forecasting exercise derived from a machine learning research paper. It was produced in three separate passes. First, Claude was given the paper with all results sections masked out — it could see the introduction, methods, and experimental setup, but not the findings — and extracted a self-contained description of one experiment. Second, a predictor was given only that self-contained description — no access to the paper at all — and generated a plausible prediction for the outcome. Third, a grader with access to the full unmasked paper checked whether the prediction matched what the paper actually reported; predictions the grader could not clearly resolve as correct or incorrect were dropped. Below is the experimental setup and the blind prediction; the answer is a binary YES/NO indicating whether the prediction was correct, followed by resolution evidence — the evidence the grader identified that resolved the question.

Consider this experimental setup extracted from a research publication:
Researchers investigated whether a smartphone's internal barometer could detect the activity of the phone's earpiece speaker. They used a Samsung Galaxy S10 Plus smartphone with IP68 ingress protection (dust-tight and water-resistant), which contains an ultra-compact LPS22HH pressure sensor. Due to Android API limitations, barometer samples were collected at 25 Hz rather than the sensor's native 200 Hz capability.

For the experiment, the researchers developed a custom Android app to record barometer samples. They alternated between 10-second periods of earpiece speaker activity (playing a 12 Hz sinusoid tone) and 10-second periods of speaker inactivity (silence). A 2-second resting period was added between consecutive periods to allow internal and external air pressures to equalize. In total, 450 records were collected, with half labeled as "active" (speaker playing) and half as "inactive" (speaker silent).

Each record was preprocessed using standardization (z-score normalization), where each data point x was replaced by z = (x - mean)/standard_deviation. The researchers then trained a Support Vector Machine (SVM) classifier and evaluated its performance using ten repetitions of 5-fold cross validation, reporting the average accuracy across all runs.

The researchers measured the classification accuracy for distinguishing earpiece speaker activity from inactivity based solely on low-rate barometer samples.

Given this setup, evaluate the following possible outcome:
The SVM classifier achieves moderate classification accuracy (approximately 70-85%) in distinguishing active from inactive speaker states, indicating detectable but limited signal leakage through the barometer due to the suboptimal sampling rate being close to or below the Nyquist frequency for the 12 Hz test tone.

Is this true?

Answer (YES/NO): NO